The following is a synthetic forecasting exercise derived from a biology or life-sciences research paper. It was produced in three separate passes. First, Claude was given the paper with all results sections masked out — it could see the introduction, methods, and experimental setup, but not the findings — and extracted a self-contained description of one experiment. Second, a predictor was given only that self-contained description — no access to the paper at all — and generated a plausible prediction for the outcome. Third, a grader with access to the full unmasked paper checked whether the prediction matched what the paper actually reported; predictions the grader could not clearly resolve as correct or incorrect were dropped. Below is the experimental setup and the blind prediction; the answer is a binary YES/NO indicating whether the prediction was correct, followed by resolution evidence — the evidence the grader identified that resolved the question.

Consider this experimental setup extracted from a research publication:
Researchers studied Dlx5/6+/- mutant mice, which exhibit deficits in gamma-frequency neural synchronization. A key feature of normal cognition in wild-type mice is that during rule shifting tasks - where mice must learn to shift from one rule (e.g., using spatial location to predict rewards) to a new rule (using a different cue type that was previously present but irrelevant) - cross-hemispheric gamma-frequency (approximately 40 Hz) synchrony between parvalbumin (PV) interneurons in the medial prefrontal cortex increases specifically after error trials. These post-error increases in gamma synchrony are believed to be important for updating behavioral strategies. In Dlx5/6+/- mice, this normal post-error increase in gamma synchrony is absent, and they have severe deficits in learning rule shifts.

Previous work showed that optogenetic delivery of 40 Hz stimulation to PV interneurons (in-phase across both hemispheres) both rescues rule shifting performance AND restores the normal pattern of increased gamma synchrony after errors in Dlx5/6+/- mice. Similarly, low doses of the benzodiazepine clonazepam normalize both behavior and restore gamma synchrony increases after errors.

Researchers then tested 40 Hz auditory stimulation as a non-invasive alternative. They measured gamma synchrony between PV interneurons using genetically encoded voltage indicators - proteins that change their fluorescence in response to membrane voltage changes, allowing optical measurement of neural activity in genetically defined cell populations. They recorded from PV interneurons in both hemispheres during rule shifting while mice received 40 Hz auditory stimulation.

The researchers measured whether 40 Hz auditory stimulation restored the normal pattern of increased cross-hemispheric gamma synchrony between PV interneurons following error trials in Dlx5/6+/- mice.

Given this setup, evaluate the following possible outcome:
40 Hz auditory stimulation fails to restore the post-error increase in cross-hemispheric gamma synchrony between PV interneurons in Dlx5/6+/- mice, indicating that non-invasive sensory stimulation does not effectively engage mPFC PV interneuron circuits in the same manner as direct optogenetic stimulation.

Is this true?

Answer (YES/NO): YES